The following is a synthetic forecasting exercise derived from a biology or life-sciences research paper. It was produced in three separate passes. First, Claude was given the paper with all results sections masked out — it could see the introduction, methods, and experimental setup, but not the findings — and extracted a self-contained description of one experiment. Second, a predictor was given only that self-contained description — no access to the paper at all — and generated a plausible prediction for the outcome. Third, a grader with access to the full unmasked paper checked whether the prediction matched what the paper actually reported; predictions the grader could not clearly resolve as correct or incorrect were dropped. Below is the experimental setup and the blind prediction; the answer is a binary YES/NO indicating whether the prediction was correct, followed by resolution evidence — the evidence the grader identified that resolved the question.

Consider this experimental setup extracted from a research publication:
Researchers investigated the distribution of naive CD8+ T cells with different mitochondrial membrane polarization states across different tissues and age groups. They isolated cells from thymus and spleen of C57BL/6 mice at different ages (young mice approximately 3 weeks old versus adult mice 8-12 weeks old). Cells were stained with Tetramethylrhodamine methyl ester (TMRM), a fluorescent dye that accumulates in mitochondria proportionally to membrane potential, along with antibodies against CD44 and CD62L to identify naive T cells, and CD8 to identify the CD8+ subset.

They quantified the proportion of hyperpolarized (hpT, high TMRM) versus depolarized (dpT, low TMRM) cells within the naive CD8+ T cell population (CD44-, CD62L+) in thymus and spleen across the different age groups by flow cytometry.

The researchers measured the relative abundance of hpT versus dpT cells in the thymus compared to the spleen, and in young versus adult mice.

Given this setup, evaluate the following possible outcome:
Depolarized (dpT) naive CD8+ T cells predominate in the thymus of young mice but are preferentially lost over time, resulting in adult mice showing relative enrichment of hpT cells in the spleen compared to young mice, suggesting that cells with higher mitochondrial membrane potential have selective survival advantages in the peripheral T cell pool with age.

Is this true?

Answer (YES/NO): NO